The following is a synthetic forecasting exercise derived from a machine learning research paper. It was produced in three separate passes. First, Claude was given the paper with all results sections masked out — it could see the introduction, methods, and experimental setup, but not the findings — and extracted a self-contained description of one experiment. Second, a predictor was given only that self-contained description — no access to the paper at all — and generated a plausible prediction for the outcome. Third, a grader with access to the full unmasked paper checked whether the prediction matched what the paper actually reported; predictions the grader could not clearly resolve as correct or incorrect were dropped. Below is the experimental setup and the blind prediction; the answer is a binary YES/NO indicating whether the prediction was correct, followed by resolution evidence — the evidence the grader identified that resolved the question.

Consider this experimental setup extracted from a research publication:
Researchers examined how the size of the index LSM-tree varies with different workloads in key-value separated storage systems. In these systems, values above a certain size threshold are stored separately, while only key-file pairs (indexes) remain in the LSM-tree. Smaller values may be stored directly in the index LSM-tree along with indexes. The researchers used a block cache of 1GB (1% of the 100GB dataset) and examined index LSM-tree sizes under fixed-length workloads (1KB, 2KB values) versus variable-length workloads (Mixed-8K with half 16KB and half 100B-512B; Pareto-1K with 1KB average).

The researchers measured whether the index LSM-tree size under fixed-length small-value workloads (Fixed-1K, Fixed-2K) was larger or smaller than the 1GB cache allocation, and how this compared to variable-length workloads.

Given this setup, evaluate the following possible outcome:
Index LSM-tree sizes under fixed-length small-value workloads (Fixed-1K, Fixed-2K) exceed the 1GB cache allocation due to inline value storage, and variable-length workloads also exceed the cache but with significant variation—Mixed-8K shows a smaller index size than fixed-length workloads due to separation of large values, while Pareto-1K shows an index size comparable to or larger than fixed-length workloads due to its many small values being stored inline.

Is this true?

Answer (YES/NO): NO